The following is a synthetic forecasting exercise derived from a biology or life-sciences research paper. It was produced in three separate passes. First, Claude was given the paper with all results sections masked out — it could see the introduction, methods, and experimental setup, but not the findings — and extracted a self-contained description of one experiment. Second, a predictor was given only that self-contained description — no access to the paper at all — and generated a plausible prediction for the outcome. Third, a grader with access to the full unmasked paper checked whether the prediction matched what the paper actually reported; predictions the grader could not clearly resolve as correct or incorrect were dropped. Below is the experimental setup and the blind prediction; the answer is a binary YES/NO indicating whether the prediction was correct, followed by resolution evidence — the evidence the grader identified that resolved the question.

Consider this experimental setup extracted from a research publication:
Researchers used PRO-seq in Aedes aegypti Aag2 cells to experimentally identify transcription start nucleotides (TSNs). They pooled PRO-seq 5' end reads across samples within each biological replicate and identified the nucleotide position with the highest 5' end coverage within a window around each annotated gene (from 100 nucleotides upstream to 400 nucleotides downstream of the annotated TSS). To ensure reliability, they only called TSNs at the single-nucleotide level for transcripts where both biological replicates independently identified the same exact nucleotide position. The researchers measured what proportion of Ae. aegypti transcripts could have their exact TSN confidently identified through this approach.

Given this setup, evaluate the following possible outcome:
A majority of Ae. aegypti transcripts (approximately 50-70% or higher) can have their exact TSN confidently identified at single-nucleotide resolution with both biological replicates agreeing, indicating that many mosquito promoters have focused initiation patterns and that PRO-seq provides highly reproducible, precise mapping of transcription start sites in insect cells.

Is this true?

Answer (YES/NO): NO